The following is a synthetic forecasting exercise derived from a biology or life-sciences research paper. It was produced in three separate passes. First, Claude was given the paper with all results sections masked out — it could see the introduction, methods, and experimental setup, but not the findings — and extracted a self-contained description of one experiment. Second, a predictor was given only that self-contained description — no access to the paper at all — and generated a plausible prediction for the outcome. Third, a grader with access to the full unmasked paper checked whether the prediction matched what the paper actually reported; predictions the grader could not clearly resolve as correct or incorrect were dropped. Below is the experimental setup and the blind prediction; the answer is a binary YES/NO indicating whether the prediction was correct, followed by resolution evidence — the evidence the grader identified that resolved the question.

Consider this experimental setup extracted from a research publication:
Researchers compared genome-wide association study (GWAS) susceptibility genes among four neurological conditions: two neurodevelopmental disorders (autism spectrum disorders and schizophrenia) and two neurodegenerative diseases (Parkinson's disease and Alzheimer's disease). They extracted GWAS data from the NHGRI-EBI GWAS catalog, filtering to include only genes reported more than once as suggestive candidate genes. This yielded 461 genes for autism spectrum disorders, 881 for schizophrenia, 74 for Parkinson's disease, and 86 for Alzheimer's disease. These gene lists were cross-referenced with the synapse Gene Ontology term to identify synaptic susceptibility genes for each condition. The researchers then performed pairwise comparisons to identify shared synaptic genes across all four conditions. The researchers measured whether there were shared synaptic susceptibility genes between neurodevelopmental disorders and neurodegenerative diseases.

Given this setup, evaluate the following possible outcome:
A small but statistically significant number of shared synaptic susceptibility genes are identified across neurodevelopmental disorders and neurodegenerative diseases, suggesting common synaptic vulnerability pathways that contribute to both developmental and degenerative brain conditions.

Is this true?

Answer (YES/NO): NO